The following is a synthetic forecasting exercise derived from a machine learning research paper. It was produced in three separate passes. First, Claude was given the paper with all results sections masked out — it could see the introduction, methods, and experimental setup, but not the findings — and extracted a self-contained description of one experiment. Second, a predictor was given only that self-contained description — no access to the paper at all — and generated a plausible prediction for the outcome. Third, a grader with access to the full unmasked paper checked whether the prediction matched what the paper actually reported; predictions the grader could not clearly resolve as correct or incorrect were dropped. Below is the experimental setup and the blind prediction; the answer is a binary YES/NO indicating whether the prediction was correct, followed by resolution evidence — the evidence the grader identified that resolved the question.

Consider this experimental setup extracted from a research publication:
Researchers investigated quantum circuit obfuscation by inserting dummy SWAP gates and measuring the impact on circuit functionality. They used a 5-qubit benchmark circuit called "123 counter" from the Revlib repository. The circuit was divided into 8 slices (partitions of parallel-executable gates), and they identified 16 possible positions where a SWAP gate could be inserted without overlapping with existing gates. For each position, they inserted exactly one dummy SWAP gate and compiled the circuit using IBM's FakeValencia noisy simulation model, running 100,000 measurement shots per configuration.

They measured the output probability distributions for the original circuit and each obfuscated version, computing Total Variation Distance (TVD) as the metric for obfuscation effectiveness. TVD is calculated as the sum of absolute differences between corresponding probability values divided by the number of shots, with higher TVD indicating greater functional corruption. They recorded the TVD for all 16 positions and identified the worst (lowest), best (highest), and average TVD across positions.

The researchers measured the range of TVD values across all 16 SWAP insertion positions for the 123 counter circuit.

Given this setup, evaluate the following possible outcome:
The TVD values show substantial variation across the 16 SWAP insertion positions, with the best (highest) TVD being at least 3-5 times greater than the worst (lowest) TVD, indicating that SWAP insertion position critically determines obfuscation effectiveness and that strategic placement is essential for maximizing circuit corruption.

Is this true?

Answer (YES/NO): YES